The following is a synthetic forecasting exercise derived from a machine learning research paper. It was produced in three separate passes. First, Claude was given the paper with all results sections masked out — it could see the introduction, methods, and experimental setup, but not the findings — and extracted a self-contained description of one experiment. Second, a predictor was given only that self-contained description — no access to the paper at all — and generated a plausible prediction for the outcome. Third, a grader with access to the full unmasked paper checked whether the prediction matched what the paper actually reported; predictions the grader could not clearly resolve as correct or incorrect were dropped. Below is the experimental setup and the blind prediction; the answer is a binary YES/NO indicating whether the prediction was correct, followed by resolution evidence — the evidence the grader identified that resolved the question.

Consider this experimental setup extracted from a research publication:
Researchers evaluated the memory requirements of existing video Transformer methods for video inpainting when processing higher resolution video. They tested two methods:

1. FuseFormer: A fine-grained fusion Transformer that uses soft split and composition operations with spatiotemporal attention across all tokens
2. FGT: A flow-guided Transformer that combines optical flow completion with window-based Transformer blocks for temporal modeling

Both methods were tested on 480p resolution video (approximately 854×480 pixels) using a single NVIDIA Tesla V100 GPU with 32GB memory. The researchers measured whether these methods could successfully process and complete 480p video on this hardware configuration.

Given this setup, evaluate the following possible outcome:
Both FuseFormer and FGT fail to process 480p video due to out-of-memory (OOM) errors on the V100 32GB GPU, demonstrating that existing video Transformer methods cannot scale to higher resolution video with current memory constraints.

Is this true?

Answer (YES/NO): YES